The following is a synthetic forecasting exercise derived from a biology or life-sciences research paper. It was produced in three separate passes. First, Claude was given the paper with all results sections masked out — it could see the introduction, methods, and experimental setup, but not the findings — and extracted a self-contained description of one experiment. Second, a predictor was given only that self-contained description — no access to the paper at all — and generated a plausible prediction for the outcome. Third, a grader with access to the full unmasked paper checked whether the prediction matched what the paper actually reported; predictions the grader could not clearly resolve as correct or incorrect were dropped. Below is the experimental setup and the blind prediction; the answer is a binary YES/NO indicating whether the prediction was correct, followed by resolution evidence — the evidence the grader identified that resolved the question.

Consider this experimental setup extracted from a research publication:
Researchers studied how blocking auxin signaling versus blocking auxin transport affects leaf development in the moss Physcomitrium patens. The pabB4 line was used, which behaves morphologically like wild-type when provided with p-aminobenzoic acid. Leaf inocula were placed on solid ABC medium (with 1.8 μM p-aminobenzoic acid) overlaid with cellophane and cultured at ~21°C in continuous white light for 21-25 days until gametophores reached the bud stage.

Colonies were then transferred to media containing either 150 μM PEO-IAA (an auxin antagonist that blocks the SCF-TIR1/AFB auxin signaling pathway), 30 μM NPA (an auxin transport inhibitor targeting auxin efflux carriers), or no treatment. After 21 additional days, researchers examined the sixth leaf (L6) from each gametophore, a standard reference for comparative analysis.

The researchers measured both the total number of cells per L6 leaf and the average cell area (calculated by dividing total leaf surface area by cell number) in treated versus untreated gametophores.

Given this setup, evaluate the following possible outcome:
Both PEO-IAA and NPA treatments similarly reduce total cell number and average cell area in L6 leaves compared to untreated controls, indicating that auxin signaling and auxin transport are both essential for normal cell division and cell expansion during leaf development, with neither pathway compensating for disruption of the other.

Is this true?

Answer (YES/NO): NO